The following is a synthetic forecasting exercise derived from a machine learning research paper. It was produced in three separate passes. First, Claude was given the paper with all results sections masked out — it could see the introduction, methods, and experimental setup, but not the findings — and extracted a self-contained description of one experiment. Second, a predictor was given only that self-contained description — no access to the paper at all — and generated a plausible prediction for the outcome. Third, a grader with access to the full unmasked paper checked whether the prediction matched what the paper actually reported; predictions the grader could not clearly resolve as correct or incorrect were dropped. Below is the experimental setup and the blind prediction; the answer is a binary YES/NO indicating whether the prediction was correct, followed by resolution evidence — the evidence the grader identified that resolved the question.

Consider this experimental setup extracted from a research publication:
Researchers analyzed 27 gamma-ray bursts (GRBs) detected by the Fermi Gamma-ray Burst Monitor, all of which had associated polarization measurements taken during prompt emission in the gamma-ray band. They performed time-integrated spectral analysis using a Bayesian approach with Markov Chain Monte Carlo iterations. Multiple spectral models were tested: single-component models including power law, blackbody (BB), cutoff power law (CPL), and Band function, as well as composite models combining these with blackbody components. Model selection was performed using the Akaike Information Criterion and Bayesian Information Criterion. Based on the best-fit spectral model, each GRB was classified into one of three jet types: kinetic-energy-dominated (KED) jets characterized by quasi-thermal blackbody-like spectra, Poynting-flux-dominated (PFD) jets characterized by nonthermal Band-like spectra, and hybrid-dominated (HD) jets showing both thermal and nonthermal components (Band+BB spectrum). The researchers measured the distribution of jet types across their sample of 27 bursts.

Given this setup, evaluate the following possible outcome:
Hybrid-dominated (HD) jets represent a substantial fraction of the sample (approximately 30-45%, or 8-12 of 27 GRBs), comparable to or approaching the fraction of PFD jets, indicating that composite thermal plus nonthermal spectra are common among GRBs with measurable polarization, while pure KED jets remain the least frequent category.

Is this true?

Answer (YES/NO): NO